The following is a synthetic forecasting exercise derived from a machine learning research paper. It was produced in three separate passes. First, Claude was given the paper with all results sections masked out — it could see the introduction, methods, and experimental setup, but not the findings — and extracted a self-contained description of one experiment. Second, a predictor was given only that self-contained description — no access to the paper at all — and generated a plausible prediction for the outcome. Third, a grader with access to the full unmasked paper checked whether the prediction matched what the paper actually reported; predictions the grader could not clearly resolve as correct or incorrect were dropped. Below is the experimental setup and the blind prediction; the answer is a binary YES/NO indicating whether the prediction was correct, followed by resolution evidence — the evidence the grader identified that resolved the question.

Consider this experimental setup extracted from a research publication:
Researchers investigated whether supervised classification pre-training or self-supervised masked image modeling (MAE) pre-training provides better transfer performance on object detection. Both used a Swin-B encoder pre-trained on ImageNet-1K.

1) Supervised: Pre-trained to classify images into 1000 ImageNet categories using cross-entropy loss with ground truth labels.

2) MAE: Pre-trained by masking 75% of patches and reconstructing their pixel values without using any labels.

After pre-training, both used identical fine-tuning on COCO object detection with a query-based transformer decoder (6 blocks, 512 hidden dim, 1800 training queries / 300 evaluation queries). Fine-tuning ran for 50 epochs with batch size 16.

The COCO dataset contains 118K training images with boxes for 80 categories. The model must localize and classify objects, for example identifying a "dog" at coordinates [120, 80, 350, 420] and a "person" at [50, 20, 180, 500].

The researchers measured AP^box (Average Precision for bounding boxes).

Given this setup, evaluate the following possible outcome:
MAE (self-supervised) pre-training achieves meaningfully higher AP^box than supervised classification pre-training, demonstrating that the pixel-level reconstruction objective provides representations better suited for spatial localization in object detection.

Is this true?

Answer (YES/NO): YES